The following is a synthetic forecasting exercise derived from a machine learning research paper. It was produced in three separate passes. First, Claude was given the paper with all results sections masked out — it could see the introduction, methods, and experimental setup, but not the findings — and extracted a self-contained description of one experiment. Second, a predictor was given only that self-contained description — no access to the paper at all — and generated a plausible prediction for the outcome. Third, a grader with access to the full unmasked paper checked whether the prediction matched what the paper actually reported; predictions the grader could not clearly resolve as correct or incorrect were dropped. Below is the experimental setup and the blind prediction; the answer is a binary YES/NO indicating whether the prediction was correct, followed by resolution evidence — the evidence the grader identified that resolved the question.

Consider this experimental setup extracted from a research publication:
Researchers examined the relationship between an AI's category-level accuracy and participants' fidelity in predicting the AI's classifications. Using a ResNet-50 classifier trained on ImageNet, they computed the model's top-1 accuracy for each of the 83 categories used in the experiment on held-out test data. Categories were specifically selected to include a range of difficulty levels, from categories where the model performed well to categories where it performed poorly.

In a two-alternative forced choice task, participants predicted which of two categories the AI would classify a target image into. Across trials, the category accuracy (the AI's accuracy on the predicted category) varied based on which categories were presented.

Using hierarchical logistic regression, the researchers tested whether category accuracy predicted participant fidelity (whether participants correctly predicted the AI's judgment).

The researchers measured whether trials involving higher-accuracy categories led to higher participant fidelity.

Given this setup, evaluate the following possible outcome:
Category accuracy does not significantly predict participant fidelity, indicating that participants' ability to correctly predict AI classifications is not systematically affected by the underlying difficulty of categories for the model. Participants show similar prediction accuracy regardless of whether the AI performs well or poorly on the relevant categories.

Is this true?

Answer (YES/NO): NO